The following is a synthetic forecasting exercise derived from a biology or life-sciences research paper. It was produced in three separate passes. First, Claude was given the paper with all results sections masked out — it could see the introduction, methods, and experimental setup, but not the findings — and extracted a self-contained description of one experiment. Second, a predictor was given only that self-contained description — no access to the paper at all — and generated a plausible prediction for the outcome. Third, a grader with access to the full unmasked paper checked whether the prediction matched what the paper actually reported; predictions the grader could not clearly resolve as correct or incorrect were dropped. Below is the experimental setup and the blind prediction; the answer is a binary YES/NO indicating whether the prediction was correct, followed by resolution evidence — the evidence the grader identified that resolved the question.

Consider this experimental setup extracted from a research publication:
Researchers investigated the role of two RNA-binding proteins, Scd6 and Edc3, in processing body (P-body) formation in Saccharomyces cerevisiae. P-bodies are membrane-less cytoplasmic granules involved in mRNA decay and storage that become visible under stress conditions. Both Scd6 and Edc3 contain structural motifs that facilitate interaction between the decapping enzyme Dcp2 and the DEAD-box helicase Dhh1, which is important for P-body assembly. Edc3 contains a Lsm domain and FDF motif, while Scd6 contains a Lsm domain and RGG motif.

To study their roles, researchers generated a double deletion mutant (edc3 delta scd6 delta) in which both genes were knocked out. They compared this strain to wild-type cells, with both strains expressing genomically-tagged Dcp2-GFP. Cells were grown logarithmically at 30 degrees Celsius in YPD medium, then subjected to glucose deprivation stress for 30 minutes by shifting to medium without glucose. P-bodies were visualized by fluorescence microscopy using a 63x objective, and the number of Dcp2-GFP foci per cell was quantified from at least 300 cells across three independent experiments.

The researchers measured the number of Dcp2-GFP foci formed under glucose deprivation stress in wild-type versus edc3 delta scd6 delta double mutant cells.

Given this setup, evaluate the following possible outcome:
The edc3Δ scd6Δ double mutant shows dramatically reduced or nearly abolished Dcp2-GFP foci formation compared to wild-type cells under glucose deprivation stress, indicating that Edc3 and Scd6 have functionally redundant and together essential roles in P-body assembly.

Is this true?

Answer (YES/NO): YES